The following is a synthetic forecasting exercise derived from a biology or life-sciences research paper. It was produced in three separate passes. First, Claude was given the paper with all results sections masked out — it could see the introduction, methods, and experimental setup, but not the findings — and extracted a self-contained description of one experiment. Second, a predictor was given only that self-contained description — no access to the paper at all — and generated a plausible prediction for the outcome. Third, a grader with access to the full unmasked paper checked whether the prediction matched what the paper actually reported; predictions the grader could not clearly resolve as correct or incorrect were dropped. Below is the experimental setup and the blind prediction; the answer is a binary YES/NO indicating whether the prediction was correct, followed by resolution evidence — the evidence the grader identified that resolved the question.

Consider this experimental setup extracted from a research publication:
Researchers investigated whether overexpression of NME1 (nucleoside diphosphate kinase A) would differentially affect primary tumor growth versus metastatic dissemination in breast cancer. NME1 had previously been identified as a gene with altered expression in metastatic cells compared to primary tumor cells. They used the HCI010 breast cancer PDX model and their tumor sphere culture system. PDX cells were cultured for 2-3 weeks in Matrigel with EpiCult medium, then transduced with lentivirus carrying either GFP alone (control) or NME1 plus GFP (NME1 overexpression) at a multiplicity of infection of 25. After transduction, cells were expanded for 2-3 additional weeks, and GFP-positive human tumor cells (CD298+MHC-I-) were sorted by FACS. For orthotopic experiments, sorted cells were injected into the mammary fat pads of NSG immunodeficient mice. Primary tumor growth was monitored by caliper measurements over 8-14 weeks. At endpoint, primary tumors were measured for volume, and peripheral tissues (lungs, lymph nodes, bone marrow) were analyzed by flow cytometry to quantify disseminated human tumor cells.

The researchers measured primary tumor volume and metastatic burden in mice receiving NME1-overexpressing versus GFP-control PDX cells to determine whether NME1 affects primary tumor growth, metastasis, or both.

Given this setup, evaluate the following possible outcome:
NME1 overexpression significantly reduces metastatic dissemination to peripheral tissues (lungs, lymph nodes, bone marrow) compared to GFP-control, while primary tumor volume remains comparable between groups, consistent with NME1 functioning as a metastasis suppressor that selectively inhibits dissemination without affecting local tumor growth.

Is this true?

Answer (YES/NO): NO